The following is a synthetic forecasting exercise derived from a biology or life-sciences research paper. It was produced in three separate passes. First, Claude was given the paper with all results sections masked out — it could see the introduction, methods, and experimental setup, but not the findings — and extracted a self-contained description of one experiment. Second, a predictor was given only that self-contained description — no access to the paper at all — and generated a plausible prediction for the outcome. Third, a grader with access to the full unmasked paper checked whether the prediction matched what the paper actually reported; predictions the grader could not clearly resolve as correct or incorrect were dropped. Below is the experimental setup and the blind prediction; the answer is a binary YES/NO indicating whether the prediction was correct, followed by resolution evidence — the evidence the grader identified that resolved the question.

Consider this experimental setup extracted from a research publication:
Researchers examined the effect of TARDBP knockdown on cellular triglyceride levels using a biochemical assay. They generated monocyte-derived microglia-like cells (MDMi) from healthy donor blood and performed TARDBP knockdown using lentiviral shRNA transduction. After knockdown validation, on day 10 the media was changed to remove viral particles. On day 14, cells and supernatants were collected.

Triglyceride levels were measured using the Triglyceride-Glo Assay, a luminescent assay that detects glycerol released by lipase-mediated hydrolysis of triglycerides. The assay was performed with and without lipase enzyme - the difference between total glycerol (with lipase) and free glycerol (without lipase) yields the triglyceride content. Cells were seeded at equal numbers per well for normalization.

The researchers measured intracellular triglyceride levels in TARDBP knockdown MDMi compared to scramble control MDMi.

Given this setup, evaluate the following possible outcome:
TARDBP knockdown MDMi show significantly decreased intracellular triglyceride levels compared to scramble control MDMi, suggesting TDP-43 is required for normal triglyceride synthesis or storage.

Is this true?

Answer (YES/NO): NO